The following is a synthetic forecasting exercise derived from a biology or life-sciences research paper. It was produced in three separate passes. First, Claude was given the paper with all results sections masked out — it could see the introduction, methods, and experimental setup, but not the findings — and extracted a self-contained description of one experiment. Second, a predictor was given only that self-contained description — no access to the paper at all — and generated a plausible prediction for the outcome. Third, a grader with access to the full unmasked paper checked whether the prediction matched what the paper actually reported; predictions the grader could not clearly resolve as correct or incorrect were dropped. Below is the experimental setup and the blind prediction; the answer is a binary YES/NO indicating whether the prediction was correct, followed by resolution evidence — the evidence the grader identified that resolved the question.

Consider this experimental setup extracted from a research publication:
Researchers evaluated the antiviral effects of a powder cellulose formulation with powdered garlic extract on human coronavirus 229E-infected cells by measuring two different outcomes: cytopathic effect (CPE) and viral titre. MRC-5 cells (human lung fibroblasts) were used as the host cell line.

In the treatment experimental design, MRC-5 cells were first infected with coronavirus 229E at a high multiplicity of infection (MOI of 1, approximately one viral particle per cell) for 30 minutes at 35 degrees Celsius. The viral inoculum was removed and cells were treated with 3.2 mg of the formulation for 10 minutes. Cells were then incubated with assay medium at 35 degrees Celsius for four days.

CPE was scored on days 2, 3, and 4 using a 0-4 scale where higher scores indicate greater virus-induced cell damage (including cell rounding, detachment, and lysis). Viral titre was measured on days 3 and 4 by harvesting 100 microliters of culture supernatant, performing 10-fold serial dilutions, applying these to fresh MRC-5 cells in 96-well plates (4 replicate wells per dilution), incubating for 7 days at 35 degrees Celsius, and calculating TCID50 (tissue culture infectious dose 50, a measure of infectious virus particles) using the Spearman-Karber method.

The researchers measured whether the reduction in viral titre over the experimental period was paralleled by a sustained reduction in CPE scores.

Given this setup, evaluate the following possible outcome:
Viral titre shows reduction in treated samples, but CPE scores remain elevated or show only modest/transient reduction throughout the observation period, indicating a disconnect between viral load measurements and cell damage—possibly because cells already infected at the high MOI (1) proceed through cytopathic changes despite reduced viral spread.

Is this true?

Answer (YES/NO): YES